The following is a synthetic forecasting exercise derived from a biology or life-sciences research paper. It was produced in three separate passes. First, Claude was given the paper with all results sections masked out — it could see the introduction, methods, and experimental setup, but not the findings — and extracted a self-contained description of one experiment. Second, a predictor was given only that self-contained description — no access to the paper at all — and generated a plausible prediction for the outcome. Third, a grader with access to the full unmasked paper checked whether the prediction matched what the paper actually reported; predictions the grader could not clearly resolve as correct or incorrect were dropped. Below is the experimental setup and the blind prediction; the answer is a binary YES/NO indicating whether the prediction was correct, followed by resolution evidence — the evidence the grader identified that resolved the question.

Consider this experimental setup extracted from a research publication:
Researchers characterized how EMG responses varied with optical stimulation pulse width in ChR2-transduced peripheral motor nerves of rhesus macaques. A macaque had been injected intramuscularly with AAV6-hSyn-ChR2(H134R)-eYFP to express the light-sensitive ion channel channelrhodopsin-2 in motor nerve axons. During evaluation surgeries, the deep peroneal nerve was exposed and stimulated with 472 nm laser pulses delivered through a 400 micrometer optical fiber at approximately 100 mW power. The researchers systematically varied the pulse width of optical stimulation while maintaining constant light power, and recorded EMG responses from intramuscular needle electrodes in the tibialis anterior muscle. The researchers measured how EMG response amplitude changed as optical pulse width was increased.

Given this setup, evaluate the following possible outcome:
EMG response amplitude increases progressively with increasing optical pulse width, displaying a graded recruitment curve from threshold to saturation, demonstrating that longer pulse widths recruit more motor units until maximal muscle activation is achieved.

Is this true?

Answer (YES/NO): YES